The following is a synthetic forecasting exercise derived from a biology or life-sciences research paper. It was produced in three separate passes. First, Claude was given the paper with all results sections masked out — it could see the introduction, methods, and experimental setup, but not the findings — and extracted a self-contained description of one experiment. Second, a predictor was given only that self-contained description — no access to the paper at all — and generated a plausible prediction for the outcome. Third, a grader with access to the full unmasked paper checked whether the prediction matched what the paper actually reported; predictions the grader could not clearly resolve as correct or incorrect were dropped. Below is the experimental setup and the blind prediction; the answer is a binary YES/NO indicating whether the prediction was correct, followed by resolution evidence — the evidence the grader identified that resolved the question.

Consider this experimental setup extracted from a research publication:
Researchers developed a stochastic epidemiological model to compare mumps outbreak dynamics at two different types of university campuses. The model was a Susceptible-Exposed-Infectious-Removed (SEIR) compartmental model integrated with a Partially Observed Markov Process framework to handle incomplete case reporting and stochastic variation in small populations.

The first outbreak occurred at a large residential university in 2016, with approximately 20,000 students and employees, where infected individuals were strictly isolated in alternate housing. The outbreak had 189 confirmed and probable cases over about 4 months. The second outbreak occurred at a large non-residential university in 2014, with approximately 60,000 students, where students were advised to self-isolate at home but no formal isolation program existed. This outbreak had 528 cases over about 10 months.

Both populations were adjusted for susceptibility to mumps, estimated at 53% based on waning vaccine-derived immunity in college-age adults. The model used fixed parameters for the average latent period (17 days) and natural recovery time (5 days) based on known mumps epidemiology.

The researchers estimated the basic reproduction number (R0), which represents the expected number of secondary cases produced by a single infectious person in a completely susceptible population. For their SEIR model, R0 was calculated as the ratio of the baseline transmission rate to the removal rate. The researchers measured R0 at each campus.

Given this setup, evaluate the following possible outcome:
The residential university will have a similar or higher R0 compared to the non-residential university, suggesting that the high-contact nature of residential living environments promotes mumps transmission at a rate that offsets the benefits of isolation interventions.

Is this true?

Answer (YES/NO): NO